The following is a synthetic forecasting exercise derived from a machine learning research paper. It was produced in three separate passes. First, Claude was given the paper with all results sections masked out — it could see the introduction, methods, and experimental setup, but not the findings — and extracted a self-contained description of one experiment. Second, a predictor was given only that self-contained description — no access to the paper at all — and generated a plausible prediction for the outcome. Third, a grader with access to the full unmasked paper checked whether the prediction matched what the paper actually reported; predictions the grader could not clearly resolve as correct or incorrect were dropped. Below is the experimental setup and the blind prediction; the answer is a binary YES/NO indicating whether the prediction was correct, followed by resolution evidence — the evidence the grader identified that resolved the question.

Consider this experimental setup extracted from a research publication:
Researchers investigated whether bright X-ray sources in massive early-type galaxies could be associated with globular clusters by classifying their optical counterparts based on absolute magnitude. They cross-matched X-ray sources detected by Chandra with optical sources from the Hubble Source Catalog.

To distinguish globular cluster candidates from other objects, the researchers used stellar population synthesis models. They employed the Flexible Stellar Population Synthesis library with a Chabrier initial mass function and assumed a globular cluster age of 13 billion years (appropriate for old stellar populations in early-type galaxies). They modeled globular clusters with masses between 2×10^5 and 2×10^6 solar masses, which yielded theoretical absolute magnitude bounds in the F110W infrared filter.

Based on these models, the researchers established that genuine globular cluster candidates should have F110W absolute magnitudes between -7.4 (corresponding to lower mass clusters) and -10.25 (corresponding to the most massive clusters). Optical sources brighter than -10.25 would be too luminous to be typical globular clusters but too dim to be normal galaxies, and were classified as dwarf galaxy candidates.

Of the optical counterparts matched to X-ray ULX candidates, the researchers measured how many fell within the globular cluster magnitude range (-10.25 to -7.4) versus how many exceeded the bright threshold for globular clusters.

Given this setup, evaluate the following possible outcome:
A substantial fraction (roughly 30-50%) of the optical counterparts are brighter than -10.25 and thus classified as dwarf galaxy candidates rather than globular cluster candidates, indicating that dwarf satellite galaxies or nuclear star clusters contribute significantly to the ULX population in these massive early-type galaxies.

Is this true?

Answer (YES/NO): NO